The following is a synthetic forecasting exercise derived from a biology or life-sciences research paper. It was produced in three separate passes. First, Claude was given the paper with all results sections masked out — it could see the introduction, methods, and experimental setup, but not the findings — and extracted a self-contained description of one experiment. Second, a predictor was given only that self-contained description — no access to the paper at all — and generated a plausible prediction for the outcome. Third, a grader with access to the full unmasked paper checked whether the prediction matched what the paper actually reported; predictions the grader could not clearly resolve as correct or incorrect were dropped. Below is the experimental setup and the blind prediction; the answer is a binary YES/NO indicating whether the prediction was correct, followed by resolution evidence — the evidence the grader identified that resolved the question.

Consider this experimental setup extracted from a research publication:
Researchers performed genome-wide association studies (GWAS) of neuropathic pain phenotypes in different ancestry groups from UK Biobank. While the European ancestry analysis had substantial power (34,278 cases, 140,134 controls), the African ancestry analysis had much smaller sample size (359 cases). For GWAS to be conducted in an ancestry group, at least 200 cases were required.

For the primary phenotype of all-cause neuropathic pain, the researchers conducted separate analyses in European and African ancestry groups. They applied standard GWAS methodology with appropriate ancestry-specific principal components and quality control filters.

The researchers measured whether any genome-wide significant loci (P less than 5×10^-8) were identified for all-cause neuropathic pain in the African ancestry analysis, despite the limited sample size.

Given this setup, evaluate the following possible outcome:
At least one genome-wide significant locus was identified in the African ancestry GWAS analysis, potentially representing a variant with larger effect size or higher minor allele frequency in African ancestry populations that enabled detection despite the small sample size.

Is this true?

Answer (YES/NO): YES